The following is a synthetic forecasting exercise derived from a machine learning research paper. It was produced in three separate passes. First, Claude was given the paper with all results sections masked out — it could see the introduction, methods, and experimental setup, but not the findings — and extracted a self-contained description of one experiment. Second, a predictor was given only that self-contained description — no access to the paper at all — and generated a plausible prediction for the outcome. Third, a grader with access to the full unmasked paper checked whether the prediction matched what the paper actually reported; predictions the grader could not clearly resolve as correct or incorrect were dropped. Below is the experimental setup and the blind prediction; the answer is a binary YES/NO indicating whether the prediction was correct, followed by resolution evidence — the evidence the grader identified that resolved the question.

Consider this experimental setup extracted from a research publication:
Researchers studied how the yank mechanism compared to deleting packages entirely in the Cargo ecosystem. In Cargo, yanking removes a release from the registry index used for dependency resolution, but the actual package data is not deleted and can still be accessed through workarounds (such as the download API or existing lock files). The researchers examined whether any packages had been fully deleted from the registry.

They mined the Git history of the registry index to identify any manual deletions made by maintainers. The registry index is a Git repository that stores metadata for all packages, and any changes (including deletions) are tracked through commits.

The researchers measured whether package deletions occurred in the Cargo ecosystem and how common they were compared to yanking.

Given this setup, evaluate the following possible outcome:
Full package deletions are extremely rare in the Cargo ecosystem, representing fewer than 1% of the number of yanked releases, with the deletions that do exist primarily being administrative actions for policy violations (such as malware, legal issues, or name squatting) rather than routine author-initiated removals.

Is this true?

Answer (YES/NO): NO